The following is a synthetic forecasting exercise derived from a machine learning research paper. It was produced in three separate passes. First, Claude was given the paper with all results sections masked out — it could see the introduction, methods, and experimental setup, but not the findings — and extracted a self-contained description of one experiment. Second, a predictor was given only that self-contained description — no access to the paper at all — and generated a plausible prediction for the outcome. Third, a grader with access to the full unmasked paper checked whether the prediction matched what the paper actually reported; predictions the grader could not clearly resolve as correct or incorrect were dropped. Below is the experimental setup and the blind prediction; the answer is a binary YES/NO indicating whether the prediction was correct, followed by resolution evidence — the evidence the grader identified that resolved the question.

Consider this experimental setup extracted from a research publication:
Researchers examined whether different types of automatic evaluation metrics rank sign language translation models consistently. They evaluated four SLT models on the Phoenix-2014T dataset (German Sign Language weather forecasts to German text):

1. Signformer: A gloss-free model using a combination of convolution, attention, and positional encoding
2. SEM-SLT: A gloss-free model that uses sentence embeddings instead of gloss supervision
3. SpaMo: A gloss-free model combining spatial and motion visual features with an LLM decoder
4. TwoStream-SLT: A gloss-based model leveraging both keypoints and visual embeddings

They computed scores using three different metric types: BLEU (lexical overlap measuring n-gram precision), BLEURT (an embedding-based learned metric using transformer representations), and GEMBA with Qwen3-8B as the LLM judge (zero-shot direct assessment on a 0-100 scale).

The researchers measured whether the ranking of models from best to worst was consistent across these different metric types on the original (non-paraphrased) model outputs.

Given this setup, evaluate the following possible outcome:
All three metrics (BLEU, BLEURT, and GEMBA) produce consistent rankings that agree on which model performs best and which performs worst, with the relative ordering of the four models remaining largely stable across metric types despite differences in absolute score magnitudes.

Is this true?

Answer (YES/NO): NO